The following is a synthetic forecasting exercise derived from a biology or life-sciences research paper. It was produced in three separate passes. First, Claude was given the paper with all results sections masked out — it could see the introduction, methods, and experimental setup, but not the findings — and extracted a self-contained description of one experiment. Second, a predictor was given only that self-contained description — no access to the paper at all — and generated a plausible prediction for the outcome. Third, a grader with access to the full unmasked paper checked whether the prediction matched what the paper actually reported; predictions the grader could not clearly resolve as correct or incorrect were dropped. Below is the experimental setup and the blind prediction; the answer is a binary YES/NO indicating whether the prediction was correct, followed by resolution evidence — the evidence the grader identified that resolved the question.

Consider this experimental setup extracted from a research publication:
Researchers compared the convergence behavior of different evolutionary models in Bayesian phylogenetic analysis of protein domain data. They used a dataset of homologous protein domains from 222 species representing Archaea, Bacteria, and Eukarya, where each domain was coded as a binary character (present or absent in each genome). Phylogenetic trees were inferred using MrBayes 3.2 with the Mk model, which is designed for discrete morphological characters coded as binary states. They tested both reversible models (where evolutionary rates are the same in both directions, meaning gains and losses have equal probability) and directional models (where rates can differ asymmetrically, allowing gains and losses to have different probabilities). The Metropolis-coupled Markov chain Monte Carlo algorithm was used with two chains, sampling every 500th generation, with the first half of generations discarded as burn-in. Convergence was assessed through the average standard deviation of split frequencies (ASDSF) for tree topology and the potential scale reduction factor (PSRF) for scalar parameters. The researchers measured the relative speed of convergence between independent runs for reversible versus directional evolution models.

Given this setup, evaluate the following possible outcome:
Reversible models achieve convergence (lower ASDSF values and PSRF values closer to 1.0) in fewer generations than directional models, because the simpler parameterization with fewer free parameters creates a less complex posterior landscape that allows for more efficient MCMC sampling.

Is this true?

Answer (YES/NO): YES